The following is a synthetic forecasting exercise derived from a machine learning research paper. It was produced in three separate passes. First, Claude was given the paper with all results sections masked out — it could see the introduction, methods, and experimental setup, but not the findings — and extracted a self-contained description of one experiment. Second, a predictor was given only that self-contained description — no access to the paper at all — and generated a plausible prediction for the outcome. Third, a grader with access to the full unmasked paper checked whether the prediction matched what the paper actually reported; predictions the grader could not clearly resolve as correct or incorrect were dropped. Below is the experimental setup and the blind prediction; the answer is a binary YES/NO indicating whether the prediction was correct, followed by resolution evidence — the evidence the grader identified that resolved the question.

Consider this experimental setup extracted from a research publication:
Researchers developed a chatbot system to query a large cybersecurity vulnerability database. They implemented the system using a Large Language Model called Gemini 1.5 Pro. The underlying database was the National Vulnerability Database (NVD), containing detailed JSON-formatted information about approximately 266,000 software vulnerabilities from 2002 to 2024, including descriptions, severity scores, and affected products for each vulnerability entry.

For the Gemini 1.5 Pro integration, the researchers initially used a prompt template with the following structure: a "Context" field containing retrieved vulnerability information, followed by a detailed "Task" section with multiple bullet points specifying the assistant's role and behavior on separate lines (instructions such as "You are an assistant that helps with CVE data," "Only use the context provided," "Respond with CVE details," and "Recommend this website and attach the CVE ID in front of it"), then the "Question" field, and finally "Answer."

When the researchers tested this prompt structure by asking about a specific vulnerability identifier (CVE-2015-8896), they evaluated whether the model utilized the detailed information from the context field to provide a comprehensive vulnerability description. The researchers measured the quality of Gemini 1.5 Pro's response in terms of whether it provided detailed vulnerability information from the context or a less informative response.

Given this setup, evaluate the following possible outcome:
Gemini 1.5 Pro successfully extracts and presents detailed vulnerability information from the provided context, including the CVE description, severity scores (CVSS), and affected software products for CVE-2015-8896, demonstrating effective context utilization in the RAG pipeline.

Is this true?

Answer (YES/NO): NO